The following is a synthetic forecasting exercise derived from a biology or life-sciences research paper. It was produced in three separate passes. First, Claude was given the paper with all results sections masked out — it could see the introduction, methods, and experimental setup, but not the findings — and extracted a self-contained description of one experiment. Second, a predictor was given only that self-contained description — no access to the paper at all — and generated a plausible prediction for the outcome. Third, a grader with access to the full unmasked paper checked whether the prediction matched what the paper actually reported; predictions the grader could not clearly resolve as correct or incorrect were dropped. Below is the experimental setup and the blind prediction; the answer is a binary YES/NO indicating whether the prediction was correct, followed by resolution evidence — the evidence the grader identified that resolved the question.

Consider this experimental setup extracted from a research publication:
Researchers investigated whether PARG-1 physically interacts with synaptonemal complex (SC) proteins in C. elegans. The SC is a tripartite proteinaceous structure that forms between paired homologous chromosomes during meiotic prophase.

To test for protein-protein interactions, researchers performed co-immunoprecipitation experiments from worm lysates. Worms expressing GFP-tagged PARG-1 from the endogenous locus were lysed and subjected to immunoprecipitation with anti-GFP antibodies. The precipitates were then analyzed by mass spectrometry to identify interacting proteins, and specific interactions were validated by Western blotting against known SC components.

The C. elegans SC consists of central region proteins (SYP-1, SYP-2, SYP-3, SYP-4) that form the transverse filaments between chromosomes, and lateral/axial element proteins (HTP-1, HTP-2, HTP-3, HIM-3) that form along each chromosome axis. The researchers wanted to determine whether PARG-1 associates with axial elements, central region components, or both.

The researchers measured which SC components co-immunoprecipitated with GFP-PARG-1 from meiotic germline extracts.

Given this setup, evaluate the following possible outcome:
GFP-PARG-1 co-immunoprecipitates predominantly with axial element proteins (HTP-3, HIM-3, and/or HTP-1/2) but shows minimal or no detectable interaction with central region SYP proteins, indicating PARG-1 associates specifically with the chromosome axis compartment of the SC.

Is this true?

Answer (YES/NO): NO